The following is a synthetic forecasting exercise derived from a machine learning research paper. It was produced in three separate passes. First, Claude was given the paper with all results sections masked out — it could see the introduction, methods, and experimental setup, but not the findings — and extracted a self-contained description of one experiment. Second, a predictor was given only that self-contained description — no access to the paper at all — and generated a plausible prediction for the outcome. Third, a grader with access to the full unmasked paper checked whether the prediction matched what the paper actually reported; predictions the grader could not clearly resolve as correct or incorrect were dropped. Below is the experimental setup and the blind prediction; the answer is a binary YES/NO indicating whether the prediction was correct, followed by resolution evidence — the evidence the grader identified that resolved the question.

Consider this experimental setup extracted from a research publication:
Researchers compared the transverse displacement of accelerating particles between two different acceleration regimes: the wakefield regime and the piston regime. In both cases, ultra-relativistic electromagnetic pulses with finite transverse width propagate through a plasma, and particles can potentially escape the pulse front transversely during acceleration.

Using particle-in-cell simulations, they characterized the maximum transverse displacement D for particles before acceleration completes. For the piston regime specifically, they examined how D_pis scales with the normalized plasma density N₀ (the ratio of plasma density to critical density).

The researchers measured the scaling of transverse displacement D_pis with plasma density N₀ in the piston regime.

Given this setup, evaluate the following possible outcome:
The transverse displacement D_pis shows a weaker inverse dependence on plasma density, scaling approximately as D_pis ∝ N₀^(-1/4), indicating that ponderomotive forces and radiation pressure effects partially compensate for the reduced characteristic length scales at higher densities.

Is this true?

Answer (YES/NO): NO